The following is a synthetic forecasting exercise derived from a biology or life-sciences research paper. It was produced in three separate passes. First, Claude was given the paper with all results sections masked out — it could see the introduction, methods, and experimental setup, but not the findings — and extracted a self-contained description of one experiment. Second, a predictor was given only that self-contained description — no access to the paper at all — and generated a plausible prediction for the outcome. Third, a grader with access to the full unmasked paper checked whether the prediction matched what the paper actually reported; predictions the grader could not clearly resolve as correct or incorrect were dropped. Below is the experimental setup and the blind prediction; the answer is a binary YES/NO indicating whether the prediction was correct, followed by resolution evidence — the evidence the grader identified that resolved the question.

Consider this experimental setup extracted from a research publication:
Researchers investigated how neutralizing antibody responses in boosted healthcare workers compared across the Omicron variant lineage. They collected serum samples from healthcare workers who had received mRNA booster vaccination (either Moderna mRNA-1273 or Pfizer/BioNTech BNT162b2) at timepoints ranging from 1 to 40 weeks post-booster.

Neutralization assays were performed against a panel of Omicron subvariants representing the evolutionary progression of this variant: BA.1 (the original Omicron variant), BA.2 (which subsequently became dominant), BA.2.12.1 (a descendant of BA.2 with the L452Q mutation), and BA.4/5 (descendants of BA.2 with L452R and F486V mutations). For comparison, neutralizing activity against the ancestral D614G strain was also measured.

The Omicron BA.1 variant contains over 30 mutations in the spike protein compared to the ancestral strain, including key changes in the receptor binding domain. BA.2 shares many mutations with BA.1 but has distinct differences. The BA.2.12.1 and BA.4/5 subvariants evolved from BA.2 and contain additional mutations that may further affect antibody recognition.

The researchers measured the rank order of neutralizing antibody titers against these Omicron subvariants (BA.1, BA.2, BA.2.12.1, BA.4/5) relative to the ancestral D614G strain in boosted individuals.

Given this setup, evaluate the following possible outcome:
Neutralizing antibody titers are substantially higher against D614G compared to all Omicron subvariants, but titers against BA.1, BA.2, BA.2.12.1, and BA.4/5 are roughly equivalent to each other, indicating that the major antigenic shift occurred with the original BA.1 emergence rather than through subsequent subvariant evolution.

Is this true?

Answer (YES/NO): NO